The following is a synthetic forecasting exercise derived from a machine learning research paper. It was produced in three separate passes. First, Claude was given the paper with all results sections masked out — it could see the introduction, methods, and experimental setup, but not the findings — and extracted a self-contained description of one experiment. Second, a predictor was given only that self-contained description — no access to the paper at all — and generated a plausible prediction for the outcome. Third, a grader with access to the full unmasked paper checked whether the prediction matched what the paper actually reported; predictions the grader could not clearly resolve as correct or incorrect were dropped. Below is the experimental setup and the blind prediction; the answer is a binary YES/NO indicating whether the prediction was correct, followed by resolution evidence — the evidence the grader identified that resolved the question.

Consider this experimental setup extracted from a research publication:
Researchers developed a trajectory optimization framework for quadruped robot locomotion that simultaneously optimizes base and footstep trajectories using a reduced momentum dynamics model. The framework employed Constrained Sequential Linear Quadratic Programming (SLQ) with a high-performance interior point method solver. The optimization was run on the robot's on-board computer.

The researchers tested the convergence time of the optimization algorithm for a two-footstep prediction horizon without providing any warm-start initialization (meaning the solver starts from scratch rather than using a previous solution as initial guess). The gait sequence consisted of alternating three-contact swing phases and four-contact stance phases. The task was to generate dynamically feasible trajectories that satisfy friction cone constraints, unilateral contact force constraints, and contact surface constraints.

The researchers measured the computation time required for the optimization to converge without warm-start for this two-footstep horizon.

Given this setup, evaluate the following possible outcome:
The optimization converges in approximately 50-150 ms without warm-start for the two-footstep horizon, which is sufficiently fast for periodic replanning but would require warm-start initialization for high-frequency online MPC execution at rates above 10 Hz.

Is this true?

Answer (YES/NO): YES